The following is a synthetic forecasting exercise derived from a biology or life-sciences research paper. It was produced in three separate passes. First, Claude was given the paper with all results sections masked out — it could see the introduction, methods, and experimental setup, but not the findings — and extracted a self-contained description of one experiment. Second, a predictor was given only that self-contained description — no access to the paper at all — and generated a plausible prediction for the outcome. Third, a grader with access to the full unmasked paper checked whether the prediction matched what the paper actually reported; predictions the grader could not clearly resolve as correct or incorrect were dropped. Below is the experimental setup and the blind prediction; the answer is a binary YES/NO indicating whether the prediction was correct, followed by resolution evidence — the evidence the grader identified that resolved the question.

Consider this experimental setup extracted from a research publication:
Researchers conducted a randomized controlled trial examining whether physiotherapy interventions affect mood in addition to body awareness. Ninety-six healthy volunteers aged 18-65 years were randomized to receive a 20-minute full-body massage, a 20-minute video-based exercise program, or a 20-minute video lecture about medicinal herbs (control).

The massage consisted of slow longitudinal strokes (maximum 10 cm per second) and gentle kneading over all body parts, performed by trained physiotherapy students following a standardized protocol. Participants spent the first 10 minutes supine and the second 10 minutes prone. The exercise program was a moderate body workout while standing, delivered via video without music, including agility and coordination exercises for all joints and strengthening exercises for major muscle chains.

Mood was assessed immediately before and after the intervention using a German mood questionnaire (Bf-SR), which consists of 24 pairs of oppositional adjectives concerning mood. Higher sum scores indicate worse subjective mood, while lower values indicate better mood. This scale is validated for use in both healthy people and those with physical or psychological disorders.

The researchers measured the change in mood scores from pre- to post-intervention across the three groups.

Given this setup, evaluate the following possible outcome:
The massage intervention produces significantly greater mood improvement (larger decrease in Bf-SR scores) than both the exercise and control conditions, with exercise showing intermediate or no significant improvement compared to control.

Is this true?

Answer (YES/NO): NO